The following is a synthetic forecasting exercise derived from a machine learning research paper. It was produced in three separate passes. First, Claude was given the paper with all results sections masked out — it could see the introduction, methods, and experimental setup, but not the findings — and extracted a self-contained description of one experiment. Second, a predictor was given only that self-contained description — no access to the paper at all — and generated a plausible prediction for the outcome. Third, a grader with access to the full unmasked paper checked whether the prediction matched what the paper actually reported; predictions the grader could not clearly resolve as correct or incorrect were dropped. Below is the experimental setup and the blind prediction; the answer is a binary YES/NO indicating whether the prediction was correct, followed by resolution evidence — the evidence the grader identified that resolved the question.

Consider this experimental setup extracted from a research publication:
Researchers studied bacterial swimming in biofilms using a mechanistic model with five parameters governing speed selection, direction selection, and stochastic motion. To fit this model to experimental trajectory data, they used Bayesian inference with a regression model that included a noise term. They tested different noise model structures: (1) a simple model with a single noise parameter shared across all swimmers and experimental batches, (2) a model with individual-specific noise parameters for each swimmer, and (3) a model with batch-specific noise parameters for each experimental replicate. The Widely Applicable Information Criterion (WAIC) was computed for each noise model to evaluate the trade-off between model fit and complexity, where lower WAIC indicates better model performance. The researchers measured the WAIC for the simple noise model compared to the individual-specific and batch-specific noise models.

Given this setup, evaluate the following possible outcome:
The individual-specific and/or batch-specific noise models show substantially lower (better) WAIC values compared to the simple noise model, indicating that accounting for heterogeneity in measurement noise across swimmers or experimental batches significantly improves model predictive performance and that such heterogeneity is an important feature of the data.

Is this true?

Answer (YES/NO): NO